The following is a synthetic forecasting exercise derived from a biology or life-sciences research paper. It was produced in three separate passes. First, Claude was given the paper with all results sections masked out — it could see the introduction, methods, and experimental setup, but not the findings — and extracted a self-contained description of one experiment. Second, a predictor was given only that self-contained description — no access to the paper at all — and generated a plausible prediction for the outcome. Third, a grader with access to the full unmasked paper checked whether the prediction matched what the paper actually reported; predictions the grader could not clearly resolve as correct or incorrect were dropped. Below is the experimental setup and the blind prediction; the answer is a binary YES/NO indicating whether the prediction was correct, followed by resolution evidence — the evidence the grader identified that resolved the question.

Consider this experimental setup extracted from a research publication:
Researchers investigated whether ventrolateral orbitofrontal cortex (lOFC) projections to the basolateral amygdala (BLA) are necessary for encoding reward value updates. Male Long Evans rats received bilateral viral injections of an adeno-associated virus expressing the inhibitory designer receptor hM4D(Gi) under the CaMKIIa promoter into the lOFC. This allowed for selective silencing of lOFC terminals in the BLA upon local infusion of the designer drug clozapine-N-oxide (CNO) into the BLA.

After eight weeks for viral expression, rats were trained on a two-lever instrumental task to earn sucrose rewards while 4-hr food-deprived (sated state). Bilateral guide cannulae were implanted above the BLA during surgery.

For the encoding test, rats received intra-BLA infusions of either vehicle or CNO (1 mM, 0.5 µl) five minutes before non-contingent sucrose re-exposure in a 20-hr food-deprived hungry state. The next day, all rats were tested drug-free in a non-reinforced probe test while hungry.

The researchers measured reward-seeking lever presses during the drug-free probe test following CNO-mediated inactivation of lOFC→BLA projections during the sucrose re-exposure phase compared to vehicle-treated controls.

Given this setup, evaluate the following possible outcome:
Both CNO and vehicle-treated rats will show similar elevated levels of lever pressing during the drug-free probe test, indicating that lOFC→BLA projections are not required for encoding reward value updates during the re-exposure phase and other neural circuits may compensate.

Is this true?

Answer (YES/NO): NO